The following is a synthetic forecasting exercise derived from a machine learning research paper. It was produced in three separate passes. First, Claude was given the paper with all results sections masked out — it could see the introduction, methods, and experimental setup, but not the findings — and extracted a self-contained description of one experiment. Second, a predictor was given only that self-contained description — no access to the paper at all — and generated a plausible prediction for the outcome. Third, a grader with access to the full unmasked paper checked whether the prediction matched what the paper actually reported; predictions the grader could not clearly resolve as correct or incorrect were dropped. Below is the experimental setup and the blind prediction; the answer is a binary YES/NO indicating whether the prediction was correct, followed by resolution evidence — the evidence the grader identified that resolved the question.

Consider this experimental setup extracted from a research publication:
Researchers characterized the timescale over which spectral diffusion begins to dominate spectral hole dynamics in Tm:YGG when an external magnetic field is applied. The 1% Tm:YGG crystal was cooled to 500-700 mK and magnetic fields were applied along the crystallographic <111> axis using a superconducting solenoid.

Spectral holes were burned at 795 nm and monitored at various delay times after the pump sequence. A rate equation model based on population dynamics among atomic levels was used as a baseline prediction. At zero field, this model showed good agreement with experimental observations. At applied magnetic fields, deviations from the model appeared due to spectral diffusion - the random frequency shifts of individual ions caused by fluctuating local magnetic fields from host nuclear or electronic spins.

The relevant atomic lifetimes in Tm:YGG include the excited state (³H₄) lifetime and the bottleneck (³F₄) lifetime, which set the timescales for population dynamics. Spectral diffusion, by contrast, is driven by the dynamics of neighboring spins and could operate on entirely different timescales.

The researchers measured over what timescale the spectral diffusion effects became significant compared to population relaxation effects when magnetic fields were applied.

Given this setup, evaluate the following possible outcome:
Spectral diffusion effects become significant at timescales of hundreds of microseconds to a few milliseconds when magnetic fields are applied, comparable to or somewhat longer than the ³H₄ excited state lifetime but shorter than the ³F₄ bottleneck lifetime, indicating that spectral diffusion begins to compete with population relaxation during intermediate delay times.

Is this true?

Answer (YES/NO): NO